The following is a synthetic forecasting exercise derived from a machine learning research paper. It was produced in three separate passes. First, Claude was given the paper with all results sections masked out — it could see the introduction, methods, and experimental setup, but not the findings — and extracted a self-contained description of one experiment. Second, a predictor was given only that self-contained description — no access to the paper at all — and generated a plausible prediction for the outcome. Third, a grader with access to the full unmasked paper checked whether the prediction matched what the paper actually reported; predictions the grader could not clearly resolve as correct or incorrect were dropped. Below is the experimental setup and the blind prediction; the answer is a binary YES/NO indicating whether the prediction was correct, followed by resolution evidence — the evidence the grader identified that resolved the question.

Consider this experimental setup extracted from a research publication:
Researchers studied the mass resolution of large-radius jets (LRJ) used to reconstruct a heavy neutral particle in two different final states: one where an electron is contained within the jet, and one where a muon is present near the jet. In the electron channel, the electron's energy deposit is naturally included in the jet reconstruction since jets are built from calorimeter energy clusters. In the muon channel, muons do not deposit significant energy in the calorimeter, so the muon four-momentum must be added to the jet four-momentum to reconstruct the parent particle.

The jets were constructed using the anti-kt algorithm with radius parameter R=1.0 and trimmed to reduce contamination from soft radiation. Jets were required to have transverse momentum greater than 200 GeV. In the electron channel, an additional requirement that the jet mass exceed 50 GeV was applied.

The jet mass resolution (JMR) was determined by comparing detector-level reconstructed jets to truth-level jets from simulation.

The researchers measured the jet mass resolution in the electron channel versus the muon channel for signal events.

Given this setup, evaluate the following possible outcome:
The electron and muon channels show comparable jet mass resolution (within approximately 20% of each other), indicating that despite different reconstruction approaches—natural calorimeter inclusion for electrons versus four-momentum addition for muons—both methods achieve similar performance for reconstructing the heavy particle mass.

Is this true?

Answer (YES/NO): NO